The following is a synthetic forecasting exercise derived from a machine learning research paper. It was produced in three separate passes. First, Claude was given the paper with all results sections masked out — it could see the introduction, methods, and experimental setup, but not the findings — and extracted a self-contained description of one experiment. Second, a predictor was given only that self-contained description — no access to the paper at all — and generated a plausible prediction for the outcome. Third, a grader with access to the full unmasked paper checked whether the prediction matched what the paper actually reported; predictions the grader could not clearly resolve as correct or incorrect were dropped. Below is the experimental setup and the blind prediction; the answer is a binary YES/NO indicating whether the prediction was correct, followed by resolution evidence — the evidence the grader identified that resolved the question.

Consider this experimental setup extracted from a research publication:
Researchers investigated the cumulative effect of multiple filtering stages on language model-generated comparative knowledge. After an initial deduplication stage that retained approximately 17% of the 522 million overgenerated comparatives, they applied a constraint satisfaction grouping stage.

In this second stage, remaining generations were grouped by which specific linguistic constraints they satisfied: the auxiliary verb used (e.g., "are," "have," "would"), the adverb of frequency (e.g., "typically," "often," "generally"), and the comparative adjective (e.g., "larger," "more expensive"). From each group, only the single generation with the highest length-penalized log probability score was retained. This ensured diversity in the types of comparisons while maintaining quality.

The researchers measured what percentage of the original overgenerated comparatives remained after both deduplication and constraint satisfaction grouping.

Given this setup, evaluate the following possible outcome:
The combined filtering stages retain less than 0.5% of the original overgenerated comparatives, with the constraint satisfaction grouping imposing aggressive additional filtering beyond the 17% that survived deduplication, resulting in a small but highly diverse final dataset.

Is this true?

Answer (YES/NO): NO